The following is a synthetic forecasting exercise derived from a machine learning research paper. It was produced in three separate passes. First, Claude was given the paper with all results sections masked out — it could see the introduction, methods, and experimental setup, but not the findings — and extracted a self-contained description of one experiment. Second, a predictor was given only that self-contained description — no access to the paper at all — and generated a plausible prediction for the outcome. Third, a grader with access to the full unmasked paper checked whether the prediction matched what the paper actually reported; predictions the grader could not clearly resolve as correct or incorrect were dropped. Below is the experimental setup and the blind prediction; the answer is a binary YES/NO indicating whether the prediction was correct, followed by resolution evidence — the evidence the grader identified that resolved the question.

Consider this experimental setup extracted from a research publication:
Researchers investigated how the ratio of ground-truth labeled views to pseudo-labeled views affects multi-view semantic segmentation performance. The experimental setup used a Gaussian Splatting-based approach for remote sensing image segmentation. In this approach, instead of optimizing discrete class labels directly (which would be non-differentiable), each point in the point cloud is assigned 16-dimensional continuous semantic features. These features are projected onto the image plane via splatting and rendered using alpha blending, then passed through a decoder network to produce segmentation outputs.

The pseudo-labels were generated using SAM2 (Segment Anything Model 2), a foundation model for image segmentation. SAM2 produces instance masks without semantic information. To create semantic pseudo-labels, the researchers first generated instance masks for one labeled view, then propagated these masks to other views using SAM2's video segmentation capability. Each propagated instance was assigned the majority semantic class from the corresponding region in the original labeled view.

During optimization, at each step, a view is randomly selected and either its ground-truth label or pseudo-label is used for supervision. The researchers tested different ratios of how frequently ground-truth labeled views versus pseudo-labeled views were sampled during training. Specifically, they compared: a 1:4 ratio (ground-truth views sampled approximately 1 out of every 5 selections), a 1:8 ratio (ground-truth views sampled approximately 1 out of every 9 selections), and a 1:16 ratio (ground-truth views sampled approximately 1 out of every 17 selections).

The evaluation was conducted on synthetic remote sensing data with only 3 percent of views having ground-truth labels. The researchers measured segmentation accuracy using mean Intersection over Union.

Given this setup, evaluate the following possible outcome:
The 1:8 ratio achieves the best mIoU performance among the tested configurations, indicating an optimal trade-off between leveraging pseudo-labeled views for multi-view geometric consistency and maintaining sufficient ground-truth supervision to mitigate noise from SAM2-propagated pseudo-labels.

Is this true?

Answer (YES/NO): YES